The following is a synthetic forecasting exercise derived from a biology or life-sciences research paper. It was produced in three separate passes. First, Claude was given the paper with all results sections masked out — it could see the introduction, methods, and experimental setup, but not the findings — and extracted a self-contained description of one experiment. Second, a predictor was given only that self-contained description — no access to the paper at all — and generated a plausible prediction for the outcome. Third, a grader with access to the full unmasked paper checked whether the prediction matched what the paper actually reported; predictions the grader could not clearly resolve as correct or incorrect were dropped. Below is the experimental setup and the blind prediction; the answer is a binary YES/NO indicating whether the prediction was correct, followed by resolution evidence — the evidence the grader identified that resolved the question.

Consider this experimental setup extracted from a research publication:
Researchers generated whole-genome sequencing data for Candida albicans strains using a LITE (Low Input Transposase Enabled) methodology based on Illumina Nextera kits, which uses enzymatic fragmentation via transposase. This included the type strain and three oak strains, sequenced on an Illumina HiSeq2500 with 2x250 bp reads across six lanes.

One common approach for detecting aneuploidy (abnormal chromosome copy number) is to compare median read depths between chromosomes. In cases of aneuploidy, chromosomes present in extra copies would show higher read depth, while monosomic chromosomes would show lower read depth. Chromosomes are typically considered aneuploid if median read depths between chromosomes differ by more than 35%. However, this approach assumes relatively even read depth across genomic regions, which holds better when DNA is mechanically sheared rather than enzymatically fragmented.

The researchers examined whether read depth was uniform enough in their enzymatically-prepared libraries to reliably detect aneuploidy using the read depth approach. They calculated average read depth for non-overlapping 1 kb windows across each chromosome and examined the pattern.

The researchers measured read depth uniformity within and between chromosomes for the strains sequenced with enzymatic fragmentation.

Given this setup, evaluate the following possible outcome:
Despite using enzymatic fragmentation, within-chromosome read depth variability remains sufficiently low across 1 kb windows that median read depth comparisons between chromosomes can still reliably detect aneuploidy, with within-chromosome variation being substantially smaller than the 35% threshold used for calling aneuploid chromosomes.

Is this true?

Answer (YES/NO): NO